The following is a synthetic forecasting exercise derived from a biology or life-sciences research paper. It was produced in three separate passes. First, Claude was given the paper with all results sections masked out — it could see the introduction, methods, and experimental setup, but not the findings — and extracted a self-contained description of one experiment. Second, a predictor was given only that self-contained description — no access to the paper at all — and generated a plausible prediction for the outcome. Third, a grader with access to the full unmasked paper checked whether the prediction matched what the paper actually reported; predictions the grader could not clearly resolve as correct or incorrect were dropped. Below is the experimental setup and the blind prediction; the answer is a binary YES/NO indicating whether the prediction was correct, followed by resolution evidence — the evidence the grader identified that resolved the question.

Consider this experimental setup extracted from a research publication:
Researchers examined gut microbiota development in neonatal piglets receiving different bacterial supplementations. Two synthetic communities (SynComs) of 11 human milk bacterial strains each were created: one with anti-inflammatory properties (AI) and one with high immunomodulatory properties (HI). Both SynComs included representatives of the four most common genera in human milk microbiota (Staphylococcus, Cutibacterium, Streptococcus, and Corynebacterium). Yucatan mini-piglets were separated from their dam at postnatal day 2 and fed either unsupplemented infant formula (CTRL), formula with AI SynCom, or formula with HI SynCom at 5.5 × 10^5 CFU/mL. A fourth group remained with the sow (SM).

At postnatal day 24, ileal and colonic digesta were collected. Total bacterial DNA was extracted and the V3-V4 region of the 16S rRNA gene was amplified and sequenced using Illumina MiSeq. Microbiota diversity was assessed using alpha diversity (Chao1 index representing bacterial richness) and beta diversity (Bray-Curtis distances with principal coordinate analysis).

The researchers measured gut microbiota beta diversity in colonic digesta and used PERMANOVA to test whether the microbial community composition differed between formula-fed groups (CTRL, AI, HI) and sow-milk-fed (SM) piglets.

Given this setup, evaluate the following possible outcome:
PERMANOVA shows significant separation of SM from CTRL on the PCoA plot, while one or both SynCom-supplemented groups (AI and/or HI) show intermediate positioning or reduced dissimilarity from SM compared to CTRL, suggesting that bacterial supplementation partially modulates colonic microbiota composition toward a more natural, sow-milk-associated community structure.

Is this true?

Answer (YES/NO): NO